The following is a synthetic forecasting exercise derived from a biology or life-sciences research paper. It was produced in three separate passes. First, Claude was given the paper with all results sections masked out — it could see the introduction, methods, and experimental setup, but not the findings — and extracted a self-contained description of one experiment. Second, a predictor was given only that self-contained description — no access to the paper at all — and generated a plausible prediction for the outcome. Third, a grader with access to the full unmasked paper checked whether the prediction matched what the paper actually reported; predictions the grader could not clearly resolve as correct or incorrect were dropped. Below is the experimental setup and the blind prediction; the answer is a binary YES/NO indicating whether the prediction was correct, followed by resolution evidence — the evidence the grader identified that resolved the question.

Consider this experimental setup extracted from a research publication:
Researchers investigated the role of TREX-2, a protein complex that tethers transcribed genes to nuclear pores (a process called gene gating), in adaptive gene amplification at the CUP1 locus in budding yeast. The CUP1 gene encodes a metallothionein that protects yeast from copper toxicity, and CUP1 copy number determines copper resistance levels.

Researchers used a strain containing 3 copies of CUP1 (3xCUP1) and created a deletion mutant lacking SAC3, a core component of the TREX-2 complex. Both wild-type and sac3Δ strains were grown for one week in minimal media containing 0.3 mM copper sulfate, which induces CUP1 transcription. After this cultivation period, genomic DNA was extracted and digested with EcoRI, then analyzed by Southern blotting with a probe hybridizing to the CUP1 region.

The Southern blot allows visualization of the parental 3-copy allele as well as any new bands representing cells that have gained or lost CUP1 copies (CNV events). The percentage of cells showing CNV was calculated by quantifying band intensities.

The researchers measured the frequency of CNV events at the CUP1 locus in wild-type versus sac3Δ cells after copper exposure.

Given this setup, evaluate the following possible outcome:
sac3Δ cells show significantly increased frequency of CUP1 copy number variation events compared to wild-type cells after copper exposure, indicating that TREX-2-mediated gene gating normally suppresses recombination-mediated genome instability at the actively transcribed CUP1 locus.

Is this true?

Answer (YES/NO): NO